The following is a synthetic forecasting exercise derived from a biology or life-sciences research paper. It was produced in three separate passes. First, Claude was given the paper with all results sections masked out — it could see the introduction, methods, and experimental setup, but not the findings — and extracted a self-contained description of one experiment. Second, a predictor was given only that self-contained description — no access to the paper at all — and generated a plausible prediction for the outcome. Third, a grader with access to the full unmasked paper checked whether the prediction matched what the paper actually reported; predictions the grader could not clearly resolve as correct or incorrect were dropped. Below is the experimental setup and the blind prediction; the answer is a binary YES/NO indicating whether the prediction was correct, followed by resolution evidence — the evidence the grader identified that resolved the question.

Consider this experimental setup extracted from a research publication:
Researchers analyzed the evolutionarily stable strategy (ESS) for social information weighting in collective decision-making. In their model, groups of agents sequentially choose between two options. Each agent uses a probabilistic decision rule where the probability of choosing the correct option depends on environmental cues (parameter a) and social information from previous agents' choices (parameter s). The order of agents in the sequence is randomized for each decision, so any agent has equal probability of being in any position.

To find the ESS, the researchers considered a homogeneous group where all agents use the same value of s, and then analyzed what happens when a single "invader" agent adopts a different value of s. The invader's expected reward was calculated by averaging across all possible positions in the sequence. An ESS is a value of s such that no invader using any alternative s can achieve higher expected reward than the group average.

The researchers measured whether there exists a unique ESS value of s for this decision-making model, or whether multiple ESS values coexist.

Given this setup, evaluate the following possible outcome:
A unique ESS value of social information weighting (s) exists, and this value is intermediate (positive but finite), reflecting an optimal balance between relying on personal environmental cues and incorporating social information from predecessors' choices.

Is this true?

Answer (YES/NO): YES